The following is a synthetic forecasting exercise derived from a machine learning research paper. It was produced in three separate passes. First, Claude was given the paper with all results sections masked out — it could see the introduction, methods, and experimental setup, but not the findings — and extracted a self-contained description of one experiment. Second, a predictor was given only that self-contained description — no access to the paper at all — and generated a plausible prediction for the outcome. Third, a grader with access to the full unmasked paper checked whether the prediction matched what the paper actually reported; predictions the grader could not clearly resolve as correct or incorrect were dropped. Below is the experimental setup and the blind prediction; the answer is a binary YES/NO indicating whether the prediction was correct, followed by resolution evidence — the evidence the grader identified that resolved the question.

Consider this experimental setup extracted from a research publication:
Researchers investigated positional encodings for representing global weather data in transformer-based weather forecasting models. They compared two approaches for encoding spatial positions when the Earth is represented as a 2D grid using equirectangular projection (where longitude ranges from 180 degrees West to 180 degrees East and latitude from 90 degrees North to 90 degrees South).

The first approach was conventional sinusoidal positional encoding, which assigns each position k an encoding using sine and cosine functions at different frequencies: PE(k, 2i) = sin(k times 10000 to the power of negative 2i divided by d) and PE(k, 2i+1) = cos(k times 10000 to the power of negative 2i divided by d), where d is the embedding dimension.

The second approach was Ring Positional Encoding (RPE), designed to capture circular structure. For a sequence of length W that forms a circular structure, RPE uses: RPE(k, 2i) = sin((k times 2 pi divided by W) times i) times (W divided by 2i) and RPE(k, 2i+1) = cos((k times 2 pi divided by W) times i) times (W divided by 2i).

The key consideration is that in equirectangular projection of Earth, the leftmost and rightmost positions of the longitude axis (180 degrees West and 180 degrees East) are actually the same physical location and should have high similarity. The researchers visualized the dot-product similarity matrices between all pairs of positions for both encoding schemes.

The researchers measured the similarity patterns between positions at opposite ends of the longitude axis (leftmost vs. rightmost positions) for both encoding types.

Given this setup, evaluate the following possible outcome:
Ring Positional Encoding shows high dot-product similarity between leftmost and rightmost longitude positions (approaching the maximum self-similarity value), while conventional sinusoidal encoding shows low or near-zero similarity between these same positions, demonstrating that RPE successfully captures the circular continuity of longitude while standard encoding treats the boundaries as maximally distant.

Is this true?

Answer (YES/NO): YES